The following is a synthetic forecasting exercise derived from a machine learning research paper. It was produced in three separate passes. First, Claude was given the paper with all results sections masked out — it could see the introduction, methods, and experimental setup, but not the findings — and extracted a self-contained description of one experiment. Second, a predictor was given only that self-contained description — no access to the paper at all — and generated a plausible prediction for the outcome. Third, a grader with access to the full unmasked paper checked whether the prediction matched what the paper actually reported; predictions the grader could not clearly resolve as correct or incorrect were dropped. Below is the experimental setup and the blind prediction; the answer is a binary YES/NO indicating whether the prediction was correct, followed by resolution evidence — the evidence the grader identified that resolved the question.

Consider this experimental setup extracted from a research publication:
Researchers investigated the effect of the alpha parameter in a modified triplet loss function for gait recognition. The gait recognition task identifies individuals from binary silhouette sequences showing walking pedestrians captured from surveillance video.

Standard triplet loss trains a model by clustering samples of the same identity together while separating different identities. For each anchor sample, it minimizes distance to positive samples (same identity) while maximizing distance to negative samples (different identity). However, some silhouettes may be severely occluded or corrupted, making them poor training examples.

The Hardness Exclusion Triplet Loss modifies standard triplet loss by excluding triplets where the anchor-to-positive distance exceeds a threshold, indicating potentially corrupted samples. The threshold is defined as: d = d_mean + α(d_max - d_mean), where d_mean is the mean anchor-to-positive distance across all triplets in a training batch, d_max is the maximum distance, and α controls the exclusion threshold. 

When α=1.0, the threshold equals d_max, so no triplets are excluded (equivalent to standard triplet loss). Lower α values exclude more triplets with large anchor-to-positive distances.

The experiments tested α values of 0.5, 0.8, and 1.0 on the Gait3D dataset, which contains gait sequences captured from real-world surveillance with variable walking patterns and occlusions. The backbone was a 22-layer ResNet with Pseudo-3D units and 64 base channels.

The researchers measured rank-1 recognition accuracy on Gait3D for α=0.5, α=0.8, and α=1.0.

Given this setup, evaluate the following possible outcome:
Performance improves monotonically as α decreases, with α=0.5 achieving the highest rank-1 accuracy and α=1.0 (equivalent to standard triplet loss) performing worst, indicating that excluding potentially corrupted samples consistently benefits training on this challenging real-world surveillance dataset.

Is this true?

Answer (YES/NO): NO